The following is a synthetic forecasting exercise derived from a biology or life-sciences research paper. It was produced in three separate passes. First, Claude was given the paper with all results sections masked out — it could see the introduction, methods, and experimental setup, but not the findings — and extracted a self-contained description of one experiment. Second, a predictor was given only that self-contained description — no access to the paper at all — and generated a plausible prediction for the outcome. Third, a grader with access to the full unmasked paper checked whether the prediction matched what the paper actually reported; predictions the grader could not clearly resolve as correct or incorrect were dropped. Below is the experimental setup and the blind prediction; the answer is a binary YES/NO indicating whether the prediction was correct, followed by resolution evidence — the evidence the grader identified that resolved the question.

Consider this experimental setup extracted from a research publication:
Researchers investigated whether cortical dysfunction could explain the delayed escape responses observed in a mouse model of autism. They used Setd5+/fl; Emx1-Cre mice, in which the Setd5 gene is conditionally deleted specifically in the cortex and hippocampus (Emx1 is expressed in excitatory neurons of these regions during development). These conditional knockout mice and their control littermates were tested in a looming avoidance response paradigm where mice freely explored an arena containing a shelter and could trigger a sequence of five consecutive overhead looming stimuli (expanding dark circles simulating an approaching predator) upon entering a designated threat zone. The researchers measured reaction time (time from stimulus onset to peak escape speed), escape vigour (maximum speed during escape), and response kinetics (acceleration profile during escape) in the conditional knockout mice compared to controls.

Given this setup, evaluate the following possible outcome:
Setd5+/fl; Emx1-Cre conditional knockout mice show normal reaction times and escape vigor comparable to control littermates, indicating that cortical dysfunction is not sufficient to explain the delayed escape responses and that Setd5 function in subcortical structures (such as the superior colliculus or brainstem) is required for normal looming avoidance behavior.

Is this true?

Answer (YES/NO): YES